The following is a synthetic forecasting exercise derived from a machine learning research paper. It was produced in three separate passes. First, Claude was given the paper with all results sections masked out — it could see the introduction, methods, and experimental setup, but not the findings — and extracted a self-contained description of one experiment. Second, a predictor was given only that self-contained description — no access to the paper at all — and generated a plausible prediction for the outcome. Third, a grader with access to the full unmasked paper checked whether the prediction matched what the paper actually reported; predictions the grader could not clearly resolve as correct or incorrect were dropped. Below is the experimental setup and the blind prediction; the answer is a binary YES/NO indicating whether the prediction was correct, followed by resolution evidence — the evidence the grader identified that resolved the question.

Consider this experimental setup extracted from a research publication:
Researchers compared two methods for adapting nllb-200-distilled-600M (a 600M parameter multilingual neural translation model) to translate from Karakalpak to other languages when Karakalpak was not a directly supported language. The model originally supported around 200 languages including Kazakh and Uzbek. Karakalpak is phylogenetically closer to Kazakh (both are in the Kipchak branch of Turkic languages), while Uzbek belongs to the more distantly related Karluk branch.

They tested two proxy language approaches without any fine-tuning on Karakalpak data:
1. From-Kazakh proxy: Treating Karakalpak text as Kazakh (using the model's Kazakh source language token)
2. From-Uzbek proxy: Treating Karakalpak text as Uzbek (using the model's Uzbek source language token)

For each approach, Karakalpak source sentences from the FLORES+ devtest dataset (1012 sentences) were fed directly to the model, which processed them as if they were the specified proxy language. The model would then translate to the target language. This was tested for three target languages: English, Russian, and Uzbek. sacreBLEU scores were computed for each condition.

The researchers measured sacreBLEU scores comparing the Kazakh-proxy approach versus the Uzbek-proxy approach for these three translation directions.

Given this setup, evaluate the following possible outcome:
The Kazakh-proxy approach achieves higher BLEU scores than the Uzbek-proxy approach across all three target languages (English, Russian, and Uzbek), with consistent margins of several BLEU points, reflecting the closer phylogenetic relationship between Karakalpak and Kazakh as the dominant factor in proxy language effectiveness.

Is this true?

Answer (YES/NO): NO